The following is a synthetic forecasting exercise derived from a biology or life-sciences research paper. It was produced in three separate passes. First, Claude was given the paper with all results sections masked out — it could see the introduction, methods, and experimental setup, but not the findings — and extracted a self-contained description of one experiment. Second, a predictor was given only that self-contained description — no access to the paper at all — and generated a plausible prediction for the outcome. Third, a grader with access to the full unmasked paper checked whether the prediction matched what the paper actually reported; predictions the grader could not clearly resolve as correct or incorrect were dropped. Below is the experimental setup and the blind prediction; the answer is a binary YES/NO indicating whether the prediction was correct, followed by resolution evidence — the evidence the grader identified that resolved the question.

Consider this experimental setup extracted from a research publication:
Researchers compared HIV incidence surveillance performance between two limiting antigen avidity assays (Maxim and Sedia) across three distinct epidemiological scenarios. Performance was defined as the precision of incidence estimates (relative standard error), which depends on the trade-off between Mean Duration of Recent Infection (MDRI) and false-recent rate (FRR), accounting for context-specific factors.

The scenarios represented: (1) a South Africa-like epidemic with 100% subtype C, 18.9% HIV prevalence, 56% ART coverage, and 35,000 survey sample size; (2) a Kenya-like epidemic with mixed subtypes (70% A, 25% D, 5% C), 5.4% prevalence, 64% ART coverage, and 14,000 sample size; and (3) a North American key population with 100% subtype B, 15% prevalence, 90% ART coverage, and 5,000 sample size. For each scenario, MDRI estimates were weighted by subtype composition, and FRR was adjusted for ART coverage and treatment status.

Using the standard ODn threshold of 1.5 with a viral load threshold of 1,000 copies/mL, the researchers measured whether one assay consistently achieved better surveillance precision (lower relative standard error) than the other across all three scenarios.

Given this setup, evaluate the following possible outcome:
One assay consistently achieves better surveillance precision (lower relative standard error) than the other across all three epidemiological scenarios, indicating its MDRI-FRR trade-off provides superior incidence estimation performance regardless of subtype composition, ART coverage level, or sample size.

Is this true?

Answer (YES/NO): NO